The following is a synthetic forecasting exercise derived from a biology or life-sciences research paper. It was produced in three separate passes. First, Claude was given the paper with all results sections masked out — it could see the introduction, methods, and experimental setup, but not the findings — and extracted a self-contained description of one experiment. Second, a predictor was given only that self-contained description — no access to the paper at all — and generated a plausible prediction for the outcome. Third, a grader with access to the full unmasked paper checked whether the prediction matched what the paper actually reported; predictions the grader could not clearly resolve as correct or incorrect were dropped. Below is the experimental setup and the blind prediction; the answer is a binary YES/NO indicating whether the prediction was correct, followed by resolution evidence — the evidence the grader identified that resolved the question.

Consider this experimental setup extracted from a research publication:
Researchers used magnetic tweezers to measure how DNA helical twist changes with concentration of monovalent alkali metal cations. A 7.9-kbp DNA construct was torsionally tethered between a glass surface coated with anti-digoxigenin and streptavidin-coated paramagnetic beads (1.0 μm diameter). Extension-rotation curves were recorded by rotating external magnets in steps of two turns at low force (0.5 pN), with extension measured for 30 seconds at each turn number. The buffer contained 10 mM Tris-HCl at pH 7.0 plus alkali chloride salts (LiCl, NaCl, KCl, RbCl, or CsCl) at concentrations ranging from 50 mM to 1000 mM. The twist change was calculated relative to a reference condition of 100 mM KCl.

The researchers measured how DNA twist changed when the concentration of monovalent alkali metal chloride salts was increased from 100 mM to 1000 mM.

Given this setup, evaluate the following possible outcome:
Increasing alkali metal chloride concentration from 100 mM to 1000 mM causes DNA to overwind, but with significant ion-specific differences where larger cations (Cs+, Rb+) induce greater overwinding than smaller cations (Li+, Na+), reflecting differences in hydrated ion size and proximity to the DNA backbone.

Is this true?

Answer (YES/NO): NO